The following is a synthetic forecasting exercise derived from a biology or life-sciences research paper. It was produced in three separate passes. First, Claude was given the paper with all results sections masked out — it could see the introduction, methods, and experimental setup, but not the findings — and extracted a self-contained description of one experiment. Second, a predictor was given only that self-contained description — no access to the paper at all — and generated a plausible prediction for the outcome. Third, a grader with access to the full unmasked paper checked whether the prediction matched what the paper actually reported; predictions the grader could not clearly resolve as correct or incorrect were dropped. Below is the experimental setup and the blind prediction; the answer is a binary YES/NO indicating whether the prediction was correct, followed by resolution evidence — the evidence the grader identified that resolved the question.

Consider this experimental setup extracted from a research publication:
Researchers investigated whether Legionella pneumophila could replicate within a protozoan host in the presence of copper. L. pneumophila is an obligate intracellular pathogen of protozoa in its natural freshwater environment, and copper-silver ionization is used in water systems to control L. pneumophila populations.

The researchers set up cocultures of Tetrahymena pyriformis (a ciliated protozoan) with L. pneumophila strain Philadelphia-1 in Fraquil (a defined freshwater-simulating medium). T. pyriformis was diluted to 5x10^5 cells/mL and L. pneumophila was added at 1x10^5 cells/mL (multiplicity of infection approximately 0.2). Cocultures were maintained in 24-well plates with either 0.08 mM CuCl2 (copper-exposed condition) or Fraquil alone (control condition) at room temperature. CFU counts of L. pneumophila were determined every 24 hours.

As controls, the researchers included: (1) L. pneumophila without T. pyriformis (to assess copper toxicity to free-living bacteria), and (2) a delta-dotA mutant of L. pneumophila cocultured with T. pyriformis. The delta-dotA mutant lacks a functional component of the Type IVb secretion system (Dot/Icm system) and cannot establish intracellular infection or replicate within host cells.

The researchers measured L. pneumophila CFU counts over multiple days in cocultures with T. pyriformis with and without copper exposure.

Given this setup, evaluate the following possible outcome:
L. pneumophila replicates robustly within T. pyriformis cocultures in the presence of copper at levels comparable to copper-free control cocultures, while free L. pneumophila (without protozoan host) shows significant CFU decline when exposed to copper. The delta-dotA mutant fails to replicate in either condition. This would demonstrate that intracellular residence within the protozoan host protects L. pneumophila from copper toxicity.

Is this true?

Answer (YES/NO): YES